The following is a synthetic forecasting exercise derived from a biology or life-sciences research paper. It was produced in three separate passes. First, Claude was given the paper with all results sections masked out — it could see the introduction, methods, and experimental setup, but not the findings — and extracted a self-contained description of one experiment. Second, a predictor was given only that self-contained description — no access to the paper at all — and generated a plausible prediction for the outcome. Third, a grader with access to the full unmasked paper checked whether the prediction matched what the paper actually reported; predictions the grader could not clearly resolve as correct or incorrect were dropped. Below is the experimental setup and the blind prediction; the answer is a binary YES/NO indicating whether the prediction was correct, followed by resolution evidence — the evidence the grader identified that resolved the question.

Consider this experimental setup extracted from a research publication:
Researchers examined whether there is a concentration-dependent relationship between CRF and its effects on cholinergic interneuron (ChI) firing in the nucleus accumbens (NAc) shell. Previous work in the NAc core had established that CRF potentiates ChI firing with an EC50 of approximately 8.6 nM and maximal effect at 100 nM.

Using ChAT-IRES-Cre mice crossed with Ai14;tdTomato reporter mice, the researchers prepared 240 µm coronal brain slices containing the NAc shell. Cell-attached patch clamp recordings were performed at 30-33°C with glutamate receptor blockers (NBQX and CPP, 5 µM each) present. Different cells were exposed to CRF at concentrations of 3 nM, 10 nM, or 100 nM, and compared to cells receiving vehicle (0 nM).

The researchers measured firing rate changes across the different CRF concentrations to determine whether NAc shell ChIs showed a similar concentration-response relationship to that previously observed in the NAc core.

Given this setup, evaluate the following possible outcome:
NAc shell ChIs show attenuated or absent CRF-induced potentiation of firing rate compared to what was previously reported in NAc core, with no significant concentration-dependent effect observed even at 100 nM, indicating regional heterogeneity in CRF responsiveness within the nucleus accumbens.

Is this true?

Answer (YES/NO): NO